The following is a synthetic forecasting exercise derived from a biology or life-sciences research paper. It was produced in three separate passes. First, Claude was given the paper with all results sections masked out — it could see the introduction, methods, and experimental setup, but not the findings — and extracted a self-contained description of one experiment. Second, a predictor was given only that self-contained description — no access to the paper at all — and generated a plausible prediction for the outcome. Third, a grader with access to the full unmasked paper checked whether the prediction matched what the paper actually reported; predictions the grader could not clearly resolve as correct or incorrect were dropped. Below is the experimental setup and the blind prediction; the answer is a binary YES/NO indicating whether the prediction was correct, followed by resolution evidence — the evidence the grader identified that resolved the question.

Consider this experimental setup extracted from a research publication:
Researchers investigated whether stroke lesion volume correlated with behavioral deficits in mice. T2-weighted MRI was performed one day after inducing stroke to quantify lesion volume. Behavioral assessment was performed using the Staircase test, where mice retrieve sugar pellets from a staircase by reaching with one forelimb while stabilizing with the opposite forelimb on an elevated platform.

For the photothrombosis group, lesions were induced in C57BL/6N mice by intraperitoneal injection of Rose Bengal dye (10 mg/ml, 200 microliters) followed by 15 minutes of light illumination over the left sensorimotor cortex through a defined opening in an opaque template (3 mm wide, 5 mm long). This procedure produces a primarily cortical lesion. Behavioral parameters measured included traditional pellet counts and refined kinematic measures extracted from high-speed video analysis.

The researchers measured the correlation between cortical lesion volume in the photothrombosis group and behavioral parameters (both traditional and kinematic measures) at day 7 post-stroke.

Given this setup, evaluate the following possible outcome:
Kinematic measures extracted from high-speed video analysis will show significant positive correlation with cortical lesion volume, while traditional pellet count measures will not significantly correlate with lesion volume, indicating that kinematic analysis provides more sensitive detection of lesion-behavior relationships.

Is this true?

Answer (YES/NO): NO